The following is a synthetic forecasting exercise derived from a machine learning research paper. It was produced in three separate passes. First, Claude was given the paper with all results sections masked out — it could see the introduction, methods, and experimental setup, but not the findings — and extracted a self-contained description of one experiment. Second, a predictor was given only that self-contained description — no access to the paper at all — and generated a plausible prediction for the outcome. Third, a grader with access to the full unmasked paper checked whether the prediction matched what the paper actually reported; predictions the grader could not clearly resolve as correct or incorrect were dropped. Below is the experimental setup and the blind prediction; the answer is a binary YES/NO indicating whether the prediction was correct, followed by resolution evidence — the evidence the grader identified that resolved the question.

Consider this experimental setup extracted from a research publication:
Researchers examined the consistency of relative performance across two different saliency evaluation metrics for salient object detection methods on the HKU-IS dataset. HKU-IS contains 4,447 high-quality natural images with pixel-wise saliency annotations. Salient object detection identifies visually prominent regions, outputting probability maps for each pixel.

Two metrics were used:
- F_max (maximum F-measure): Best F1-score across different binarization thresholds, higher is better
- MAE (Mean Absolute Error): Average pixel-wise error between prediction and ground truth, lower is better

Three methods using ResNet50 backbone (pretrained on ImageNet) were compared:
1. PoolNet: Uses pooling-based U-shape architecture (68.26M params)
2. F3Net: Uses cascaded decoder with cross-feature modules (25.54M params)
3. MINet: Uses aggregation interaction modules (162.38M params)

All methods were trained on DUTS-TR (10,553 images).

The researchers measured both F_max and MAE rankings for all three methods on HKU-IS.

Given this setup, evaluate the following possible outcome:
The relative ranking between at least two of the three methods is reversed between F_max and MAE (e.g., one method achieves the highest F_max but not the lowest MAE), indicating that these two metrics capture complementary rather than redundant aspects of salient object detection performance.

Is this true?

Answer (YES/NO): YES